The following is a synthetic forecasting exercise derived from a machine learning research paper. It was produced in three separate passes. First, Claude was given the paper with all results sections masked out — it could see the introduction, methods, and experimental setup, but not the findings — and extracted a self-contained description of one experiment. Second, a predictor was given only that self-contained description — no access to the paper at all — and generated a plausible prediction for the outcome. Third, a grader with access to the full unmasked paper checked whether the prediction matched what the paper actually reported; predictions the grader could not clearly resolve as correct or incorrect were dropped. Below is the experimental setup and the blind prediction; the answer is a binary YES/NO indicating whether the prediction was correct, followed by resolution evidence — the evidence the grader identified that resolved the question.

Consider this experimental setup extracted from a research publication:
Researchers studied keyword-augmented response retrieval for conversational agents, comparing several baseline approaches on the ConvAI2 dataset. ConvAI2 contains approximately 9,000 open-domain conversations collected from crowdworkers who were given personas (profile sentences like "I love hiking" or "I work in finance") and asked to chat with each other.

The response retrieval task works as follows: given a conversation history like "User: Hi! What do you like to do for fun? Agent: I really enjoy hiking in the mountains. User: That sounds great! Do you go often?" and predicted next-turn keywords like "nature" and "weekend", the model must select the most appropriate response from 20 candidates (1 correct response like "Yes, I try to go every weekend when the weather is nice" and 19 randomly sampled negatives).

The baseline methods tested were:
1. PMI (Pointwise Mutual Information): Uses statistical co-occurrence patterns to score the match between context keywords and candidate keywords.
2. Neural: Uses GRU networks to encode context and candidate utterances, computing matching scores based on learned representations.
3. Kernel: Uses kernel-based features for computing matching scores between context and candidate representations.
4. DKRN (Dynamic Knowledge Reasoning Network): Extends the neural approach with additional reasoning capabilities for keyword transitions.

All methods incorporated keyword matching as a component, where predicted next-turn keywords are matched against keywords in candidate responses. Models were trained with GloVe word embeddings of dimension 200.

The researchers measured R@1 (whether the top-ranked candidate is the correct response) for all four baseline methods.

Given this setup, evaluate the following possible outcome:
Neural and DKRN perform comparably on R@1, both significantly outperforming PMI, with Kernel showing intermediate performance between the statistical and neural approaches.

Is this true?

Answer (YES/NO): NO